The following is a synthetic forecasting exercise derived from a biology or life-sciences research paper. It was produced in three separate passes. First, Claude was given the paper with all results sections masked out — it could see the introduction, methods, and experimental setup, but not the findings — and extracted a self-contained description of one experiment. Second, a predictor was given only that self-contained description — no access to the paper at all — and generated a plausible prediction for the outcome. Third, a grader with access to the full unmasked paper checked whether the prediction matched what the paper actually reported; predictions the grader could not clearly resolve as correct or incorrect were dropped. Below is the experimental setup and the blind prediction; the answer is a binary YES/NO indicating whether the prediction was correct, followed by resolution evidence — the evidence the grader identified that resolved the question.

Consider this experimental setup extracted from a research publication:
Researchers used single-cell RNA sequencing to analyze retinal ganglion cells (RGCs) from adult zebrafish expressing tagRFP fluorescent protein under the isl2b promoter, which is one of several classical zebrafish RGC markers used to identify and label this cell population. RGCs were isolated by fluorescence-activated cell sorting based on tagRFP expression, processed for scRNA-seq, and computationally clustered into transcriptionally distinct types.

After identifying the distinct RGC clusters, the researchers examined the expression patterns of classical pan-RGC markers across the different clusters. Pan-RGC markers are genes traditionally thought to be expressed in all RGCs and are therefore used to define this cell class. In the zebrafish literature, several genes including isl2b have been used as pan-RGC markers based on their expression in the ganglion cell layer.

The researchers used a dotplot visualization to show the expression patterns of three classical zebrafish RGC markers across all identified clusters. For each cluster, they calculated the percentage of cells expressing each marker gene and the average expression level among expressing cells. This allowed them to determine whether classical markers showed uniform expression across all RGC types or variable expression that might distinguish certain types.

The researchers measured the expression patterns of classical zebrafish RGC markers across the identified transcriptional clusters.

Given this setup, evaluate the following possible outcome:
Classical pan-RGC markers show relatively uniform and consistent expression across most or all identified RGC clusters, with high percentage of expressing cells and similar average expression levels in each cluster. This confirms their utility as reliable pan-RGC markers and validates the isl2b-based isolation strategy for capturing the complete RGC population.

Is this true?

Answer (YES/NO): NO